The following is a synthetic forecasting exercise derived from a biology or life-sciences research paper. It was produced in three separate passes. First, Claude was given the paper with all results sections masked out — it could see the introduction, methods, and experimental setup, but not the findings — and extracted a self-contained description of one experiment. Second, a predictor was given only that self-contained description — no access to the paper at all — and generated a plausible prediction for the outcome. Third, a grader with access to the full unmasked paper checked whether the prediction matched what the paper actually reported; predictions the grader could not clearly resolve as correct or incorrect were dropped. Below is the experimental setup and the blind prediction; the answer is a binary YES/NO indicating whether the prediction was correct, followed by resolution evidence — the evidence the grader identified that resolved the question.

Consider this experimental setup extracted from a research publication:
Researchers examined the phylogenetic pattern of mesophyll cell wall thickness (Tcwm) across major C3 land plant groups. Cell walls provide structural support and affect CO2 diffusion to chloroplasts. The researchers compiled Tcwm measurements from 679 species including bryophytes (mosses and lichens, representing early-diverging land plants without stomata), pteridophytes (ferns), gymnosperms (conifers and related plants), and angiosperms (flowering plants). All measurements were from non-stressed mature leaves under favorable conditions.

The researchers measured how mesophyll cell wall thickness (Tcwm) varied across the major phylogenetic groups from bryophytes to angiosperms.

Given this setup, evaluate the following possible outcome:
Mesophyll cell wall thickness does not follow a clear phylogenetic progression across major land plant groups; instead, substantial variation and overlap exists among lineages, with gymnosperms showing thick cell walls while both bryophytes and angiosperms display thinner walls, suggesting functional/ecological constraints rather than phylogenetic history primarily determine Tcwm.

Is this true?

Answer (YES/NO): NO